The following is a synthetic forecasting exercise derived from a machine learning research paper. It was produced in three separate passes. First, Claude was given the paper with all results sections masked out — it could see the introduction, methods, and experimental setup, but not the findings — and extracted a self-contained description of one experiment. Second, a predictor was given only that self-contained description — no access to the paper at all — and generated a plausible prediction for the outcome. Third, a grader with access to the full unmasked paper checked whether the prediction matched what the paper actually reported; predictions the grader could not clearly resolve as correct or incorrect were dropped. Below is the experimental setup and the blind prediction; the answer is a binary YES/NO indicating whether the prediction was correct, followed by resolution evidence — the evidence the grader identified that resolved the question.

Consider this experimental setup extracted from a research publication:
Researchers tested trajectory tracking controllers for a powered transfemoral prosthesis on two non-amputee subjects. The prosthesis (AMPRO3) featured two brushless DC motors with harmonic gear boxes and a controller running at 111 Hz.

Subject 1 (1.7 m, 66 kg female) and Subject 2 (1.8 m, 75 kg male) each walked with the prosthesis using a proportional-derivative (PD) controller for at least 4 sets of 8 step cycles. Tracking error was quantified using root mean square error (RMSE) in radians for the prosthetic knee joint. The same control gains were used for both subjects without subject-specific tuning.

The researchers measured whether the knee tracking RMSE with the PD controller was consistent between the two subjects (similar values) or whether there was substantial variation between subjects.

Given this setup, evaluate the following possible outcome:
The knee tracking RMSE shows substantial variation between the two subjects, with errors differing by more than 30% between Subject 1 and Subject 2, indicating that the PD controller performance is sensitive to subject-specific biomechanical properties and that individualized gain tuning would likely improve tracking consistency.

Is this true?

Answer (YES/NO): NO